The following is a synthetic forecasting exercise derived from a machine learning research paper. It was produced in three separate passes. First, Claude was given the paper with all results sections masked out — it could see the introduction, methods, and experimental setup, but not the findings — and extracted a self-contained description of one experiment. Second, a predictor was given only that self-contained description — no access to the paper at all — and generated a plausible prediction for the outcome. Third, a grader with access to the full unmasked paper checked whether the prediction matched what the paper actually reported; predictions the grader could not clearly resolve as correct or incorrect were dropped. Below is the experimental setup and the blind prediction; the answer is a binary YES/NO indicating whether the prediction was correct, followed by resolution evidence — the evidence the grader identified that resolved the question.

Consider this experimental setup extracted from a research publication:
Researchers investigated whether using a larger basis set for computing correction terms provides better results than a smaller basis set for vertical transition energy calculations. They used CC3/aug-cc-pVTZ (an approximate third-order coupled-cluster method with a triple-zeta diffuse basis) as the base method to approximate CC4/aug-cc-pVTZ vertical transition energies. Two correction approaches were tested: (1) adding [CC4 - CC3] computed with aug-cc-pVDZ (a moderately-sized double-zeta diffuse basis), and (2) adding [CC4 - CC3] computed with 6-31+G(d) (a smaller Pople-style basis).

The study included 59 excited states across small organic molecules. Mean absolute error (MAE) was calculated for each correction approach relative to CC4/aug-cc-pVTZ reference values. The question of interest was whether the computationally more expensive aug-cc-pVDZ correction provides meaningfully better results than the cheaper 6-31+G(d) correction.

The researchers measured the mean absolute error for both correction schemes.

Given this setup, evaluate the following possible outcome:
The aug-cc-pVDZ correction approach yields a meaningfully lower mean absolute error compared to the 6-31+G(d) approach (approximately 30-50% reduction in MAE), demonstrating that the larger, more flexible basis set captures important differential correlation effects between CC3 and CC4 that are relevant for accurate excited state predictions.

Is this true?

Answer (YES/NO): NO